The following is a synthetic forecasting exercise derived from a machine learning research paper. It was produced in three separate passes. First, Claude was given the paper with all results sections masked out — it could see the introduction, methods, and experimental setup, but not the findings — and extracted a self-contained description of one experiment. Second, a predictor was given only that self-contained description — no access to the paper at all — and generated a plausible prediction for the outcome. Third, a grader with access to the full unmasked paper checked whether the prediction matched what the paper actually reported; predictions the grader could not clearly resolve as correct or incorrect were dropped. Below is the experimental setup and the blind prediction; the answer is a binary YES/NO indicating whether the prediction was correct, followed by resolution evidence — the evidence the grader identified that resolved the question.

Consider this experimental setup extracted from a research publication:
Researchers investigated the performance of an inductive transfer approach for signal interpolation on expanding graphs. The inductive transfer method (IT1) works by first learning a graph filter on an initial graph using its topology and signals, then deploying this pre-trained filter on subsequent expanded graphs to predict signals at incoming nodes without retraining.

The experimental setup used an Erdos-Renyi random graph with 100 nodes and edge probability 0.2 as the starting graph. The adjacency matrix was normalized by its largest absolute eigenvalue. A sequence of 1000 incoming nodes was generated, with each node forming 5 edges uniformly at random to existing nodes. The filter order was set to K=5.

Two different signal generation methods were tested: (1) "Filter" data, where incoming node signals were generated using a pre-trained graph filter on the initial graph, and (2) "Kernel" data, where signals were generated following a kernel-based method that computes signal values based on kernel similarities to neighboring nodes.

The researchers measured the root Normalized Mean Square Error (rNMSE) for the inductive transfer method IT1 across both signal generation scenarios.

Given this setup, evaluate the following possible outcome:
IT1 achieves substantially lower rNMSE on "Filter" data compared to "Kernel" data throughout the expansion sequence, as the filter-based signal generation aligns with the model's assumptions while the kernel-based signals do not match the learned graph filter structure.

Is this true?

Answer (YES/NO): YES